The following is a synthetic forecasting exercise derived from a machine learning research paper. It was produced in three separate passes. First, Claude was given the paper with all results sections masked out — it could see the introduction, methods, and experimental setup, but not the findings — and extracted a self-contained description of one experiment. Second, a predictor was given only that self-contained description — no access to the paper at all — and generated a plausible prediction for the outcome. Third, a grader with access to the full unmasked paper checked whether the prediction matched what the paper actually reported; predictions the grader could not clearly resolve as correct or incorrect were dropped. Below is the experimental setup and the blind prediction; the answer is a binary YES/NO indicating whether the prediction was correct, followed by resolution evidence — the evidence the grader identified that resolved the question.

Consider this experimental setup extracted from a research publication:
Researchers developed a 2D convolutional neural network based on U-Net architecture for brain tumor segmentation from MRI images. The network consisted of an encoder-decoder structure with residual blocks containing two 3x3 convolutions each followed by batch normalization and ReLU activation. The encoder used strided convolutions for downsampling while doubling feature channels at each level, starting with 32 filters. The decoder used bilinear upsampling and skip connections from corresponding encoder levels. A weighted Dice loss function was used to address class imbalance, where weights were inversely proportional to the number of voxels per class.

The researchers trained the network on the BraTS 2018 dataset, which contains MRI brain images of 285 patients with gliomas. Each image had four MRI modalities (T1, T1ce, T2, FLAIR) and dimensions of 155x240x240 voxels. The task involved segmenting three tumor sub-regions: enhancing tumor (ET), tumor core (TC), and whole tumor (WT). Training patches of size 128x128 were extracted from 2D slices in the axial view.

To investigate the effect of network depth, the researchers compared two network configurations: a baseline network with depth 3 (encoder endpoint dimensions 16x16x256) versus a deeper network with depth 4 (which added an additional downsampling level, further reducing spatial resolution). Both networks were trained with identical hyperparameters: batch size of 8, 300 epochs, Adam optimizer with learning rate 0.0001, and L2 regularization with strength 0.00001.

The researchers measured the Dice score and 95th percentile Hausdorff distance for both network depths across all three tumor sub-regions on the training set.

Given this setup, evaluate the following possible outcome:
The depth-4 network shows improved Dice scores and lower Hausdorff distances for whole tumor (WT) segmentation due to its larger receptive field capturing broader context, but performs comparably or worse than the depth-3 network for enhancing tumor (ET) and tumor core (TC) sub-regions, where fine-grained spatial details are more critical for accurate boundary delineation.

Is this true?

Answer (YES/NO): NO